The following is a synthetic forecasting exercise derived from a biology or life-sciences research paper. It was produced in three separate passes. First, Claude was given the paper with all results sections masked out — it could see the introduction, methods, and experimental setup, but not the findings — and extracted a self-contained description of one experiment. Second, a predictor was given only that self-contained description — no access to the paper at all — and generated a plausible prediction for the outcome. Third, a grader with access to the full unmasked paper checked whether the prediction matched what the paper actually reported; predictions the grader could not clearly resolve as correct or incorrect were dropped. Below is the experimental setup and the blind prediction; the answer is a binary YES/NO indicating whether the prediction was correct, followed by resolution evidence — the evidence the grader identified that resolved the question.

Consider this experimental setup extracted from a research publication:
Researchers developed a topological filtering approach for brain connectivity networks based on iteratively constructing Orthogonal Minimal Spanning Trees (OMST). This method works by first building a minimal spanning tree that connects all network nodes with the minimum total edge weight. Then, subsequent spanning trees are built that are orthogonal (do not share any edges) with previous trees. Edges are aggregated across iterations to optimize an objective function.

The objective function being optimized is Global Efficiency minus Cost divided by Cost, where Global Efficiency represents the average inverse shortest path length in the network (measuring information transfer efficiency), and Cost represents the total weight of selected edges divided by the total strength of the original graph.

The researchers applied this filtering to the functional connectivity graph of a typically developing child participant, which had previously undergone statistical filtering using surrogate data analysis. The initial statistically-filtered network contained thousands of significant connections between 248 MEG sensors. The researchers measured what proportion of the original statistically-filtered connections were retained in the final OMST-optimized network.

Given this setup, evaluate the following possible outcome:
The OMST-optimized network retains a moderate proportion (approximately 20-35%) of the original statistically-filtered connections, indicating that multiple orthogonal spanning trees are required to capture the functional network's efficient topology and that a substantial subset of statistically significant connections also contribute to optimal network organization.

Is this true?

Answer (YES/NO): NO